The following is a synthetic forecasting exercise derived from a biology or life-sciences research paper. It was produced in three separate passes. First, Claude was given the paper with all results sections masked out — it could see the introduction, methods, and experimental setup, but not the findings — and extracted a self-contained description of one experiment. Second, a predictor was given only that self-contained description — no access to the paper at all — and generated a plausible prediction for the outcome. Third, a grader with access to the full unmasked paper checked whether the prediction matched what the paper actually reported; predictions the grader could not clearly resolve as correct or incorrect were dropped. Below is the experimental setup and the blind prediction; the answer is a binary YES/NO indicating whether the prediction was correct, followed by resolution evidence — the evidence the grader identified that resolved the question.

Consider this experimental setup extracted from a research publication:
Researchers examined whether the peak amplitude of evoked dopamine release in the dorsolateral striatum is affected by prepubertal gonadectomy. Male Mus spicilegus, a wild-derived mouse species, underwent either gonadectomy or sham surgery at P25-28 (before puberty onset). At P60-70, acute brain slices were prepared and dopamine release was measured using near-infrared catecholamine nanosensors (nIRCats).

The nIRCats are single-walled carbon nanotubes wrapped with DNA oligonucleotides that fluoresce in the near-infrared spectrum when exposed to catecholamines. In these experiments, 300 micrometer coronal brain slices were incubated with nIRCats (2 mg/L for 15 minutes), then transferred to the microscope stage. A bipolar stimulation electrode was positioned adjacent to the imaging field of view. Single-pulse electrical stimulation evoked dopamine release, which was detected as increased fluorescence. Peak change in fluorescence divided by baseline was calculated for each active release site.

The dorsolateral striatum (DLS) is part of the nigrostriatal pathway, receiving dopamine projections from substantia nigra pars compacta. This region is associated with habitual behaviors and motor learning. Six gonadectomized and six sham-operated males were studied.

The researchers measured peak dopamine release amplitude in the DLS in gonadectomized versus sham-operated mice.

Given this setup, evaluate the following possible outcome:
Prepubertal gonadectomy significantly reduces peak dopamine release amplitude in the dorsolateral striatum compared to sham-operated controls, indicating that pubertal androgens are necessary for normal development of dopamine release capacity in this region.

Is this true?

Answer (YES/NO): YES